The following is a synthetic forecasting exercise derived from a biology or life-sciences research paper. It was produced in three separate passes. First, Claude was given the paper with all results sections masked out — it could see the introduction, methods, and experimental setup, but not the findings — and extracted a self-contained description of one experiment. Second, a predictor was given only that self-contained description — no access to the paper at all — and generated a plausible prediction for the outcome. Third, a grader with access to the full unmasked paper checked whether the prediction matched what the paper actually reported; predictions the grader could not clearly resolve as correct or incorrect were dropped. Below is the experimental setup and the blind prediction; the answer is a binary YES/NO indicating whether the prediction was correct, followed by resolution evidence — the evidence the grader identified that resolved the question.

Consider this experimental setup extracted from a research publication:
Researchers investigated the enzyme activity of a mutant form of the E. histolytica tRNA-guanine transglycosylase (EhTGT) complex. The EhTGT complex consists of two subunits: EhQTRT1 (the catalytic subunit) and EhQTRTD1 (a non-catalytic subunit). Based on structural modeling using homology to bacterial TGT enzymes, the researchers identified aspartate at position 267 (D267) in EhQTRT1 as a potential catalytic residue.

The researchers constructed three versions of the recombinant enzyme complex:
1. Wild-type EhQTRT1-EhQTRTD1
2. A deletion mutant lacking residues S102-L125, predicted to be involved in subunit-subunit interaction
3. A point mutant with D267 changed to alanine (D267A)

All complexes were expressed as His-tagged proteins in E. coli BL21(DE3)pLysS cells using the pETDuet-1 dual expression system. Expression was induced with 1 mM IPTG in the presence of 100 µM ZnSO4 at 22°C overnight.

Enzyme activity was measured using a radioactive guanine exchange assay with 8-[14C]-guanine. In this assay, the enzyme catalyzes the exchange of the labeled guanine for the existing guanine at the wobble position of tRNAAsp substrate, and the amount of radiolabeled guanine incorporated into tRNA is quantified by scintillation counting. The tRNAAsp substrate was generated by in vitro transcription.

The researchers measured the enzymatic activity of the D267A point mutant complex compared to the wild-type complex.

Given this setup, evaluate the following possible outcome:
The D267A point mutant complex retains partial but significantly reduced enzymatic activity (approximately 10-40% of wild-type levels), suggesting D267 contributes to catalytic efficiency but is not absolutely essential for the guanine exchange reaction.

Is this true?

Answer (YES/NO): NO